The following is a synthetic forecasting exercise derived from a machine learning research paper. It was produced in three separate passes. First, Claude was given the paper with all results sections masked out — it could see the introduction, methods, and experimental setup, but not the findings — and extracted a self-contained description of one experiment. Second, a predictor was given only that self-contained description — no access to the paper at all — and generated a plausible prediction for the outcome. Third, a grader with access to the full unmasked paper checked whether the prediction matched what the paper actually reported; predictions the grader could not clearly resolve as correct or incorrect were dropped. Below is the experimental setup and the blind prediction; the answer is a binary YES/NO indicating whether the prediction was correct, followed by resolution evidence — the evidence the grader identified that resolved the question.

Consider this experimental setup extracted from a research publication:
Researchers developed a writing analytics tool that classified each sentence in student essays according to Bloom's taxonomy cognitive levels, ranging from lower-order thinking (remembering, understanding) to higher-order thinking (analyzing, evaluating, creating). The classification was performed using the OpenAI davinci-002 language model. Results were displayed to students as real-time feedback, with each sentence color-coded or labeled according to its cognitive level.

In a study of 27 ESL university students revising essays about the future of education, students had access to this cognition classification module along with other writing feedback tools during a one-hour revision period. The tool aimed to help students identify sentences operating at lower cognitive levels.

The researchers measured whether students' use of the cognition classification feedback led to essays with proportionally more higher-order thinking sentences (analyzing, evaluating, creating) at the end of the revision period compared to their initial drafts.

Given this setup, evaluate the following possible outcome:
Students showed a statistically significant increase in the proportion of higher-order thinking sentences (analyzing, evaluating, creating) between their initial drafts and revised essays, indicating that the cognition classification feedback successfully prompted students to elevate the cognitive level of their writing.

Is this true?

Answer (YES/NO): NO